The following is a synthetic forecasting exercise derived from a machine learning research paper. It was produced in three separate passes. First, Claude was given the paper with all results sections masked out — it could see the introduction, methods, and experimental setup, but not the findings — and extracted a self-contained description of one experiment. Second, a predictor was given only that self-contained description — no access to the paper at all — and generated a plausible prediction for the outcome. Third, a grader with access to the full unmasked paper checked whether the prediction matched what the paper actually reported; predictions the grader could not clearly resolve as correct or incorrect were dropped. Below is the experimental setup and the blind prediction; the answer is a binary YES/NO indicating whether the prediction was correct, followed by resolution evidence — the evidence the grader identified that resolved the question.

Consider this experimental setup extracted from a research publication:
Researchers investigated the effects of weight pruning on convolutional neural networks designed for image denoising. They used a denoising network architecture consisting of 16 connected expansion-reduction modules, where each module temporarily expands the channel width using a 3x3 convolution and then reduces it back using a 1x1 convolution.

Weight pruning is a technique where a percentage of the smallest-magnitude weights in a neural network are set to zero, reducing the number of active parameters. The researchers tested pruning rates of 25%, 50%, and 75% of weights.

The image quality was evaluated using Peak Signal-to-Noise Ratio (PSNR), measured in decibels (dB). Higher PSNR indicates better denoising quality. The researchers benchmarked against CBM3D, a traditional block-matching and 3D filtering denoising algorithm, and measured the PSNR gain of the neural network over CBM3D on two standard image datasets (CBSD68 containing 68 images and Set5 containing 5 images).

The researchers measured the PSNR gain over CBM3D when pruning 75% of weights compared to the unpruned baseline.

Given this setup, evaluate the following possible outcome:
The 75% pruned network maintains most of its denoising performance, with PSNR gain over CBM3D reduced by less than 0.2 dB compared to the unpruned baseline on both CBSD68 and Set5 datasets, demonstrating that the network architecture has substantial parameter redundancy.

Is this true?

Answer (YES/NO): NO